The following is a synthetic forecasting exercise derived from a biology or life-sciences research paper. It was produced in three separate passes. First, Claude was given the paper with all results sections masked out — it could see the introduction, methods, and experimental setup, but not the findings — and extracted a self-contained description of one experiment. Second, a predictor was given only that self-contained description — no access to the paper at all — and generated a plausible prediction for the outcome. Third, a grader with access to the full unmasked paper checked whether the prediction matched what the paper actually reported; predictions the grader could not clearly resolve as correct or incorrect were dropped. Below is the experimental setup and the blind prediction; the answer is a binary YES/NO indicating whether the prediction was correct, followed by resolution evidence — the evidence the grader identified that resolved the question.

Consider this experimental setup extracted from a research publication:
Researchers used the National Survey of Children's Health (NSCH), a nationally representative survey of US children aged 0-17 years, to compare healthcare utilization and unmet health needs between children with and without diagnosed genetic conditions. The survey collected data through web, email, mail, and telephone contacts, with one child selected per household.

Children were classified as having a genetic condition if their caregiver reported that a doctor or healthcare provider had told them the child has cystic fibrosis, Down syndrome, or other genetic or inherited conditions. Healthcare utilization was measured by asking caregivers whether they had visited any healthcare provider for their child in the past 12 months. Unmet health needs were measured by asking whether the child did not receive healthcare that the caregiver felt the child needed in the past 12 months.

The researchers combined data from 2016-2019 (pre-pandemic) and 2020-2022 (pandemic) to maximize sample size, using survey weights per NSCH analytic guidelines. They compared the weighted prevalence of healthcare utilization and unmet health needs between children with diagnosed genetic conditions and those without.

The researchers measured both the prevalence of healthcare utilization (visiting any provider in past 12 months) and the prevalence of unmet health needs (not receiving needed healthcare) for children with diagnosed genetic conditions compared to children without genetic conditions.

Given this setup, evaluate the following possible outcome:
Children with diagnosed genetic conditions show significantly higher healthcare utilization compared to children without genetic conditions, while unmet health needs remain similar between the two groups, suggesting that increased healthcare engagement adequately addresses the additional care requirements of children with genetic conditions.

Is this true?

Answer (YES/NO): NO